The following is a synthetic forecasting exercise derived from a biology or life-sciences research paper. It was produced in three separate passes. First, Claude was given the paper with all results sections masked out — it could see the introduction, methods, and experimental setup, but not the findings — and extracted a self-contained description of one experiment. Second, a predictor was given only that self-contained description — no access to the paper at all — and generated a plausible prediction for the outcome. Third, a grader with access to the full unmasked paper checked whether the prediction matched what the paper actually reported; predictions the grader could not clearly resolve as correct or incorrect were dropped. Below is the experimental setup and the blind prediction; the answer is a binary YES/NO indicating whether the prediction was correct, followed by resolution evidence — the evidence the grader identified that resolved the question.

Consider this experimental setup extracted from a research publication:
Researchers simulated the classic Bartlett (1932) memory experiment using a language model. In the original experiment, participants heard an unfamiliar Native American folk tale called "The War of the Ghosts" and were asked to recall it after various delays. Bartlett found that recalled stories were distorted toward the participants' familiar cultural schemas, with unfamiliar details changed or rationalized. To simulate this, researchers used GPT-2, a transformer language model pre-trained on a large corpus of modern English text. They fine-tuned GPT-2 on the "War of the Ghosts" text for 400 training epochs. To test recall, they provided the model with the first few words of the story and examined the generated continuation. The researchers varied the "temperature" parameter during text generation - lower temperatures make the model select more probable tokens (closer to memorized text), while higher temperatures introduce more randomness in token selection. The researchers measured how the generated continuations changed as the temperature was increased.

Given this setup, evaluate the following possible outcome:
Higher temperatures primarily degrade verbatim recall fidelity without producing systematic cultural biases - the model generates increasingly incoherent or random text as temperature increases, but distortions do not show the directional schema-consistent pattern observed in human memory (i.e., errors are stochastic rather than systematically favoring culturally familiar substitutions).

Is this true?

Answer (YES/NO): NO